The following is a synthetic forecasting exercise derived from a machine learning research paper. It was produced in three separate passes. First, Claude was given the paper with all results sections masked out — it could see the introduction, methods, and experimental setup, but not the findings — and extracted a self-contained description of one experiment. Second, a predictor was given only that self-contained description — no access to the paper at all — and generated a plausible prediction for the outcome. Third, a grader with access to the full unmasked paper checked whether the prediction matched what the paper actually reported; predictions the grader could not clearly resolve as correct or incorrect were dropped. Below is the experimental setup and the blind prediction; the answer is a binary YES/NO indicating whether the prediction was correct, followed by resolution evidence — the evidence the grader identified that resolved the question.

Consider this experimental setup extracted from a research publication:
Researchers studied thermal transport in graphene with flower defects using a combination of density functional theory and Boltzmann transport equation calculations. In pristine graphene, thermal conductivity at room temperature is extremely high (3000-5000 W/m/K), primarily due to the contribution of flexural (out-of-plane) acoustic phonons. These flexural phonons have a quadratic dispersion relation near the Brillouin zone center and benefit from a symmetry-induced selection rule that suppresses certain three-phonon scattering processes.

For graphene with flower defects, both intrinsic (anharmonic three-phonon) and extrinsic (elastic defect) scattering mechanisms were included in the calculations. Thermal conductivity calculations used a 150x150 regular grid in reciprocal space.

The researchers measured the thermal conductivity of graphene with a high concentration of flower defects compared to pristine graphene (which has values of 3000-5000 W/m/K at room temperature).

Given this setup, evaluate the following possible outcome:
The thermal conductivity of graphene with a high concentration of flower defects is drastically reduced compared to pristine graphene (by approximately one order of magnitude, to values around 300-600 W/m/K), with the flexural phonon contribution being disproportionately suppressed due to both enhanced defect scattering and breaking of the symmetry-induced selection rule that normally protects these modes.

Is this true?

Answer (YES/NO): NO